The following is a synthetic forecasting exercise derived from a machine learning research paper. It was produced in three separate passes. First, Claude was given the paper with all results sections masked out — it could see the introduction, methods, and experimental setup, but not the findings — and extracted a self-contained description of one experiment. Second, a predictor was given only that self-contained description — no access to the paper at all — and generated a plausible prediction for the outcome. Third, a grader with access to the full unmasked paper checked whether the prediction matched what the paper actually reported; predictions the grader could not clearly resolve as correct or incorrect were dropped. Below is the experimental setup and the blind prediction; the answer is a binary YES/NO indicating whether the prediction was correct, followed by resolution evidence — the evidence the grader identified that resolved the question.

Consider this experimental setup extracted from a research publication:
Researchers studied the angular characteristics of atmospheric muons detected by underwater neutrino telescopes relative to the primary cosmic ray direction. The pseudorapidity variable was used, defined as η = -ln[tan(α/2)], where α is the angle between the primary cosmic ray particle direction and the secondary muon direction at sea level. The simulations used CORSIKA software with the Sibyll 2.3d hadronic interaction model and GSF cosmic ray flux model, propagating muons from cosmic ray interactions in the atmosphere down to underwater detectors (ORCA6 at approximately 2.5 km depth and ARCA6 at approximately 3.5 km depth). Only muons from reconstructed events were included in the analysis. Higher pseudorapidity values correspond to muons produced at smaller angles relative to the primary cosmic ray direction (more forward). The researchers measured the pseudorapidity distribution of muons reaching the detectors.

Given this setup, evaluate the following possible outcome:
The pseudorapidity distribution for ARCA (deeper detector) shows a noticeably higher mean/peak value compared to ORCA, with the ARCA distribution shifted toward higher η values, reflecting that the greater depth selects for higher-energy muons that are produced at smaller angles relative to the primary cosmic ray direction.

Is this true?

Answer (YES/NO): NO